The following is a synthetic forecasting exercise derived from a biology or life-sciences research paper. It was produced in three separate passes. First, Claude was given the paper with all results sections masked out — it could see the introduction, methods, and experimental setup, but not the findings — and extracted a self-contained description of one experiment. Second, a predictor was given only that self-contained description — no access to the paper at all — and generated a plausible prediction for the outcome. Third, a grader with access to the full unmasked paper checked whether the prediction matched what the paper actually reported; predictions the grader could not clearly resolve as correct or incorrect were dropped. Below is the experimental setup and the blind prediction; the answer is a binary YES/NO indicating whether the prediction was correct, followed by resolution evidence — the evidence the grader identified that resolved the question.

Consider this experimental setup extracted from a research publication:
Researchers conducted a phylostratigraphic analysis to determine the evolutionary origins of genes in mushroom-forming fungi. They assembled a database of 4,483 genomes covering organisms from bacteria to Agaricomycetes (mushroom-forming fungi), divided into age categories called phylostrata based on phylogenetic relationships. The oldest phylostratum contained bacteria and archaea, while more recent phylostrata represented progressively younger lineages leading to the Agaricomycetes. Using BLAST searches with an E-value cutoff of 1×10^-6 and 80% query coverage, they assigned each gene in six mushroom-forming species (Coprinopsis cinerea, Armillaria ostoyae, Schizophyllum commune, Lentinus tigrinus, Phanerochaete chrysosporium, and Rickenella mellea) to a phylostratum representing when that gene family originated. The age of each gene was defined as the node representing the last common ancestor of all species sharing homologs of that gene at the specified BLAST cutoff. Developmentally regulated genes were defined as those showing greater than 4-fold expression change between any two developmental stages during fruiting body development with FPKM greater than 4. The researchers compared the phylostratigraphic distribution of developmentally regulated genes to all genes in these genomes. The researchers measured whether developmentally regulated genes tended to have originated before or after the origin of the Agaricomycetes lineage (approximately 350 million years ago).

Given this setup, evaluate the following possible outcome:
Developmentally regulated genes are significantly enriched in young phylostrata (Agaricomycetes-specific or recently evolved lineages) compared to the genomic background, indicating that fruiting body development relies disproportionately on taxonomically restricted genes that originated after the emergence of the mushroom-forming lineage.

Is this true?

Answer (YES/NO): NO